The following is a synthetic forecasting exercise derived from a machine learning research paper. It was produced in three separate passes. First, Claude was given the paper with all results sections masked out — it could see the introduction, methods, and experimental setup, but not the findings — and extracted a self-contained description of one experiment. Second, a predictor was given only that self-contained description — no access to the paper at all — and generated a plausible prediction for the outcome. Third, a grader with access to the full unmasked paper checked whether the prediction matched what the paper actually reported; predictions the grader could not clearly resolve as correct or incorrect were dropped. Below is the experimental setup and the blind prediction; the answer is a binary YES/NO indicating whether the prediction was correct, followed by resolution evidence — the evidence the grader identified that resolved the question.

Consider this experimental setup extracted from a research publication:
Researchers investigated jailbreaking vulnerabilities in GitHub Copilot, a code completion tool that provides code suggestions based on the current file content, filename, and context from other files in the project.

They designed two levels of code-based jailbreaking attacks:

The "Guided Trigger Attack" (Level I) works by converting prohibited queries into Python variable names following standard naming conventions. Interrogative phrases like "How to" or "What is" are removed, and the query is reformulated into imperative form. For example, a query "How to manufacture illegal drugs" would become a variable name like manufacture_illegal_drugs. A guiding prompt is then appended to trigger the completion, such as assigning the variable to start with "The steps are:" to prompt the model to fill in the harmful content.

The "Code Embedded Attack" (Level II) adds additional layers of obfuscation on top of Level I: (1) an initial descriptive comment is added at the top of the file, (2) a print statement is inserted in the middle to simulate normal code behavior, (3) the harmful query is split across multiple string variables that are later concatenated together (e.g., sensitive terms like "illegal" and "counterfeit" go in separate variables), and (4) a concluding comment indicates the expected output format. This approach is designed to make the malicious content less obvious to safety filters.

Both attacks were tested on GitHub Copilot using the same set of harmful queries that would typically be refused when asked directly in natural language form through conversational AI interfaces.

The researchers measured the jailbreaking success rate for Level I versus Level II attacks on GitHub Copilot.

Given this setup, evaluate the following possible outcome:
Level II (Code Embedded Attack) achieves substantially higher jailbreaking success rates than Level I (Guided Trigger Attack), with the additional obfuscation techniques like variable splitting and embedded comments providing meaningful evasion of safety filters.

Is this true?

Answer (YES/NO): NO